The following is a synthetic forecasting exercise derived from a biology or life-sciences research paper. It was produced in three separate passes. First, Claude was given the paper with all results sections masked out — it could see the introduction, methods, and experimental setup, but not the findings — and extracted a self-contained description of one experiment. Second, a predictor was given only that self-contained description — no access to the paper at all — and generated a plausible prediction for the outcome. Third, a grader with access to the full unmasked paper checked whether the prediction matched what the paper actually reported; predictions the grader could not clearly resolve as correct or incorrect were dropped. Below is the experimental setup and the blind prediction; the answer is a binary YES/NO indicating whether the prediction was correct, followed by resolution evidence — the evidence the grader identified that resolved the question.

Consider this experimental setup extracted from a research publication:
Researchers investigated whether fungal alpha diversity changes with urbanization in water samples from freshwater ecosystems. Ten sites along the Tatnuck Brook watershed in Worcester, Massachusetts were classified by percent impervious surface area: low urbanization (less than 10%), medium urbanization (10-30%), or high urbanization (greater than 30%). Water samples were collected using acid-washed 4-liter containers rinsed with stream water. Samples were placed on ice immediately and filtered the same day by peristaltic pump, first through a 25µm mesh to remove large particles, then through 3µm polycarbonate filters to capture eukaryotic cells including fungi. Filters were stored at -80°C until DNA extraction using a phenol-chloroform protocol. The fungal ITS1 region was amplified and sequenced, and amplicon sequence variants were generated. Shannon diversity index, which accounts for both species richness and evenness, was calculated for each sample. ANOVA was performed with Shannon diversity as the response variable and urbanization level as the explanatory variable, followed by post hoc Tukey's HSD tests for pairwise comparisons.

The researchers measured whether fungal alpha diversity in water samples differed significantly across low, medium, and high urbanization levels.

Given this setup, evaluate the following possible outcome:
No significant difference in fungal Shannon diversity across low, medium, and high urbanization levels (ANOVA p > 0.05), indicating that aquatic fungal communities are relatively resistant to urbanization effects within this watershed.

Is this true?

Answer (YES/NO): YES